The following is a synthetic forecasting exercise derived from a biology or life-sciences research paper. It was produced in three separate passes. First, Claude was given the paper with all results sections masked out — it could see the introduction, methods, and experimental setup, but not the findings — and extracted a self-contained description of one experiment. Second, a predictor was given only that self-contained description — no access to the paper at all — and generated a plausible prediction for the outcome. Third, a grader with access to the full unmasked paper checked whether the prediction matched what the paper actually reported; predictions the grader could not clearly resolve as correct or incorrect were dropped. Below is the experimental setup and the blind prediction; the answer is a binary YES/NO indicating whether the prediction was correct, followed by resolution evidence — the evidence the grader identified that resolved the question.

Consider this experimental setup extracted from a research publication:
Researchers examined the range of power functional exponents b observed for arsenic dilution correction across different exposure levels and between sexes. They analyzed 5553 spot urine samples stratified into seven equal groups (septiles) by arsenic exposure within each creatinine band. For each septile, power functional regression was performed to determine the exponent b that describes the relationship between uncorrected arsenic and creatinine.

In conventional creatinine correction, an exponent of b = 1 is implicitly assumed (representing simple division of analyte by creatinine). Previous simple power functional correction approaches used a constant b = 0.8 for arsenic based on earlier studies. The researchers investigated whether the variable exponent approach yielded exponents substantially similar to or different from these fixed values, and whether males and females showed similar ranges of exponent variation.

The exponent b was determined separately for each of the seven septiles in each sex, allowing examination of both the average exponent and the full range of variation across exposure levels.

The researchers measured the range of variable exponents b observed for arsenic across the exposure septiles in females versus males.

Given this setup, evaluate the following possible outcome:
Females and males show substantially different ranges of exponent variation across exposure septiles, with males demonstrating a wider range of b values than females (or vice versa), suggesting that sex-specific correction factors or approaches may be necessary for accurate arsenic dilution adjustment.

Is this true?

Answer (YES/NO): YES